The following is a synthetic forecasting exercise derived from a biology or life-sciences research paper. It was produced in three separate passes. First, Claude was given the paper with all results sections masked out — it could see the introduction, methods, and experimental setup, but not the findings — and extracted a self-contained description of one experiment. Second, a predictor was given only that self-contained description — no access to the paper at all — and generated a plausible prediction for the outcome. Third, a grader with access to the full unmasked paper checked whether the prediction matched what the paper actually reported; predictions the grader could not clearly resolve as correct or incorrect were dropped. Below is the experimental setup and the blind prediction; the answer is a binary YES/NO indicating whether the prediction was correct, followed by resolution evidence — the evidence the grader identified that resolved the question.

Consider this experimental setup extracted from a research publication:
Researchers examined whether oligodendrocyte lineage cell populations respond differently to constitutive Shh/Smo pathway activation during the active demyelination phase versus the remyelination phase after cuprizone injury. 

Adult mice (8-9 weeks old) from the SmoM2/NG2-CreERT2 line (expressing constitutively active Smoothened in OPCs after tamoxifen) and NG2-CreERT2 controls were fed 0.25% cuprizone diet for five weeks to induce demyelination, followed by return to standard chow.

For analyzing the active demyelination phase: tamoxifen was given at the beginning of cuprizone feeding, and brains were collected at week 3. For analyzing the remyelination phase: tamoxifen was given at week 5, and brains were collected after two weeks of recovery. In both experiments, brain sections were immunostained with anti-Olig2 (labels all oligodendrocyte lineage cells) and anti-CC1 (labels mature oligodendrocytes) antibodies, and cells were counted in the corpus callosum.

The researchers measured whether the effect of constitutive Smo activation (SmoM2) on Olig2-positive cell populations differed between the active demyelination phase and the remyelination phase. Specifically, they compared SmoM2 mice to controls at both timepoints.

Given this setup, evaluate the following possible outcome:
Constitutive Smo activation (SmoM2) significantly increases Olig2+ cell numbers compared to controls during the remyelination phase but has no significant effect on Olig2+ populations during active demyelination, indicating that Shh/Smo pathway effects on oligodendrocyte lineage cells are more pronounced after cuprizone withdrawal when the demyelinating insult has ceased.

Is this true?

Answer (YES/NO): NO